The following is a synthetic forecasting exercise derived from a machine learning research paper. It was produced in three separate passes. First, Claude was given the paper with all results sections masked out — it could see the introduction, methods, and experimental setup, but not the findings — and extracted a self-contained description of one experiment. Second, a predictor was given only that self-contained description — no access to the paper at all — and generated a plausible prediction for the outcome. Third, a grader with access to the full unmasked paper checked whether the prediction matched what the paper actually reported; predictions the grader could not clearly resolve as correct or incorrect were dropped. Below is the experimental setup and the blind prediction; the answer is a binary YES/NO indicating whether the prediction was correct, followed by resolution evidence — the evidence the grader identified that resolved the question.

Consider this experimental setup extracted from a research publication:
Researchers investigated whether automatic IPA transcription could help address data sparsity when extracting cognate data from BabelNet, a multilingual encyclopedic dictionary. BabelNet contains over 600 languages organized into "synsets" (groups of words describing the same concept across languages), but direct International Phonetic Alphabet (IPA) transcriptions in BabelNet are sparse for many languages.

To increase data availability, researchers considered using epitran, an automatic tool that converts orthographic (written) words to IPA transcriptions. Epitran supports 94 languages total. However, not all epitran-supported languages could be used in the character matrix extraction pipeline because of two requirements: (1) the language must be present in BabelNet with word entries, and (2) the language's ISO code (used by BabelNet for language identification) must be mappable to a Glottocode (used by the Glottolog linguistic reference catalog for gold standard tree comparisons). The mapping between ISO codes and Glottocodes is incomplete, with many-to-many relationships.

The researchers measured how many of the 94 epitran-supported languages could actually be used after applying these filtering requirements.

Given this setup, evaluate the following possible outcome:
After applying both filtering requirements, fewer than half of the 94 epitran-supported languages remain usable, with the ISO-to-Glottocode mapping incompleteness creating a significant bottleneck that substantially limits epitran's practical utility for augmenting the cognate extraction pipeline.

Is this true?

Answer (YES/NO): NO